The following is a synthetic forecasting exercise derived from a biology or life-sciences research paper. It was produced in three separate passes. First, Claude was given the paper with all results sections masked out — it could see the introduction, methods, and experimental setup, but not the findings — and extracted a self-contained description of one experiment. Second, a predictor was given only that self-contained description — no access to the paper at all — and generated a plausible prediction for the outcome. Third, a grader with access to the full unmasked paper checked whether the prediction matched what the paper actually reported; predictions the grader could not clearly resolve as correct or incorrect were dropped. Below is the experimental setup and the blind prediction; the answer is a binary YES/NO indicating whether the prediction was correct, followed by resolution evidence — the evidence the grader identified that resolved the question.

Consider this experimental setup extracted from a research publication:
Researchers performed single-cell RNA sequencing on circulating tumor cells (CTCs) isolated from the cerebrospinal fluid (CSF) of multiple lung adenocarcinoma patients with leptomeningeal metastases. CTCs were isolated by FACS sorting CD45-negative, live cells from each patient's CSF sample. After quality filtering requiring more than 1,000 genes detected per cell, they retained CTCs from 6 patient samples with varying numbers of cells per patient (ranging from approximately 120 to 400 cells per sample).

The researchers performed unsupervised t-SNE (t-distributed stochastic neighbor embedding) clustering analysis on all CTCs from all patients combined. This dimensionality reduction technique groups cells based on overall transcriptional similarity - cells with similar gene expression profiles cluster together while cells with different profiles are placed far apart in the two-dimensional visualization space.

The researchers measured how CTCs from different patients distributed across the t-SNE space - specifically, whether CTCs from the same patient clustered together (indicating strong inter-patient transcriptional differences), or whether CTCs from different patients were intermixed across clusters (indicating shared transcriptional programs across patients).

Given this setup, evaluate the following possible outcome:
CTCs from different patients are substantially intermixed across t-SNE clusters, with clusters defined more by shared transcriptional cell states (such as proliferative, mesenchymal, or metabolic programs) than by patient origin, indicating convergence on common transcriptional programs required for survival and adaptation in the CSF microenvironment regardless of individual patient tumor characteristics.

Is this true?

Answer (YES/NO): NO